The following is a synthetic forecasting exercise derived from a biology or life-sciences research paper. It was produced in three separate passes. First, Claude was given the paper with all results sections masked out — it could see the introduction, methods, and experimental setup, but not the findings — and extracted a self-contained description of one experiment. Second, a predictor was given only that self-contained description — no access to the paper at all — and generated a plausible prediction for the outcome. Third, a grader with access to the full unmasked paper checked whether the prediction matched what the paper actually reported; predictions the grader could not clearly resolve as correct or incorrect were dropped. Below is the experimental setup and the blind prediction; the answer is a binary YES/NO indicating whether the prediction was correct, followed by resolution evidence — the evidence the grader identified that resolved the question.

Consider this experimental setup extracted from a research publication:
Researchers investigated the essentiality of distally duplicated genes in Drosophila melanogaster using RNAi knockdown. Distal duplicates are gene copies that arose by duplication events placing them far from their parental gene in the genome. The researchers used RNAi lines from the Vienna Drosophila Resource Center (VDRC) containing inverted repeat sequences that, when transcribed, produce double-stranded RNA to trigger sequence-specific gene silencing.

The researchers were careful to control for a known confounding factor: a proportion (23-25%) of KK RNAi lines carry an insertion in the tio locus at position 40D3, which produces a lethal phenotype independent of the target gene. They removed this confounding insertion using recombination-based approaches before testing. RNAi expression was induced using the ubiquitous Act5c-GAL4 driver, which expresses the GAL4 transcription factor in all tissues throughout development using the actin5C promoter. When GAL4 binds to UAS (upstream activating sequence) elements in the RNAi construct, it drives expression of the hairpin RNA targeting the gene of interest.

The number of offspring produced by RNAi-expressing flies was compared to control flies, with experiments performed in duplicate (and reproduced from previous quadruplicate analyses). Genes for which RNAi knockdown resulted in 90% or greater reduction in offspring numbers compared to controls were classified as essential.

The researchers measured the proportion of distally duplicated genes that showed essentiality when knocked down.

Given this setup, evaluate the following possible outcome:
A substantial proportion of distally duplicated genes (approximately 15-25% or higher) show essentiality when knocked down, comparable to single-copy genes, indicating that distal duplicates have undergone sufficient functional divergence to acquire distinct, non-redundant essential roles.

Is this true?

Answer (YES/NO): NO